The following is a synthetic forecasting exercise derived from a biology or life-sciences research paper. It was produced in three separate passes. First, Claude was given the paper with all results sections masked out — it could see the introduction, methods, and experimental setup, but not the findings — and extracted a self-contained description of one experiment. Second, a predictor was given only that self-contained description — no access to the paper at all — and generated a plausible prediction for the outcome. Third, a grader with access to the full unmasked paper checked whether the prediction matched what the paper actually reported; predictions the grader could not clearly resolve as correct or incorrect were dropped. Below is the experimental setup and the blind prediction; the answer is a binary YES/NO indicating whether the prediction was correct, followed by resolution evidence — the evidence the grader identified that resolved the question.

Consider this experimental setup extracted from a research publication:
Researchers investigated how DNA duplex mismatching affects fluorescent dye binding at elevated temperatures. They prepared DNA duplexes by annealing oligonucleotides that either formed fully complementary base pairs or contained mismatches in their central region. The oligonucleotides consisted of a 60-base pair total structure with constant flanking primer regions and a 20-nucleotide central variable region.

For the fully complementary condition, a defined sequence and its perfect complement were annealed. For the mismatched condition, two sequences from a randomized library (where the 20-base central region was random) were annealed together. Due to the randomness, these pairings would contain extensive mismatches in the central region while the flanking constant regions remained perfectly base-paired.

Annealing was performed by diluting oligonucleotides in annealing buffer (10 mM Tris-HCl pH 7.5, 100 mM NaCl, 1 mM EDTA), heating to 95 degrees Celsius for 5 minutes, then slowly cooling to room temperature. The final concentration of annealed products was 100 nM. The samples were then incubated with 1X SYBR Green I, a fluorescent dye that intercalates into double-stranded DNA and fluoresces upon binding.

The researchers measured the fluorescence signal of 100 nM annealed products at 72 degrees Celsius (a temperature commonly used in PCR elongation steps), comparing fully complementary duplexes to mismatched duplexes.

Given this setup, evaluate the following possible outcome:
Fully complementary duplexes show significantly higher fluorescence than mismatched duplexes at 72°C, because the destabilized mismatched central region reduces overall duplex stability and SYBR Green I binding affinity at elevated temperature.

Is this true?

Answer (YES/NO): YES